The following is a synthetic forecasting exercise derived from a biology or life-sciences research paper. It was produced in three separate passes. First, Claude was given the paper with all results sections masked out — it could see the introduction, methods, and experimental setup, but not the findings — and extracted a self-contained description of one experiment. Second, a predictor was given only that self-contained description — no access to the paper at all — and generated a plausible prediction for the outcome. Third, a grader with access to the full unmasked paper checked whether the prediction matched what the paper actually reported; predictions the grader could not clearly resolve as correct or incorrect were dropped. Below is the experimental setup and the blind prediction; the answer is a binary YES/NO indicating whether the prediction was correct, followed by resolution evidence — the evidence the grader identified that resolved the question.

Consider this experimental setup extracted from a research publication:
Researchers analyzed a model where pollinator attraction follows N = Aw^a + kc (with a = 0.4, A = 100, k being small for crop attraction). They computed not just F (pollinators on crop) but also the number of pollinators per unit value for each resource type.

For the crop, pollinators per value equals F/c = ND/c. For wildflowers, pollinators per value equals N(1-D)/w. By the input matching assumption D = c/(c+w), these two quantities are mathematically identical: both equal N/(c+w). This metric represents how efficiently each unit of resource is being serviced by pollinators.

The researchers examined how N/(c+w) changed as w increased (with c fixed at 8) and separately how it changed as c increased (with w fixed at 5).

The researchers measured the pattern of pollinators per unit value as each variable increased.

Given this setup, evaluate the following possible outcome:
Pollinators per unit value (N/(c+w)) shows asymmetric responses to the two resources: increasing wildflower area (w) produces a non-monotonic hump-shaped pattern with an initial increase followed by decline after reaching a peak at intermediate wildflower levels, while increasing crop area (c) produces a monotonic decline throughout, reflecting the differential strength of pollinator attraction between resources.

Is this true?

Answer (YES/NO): YES